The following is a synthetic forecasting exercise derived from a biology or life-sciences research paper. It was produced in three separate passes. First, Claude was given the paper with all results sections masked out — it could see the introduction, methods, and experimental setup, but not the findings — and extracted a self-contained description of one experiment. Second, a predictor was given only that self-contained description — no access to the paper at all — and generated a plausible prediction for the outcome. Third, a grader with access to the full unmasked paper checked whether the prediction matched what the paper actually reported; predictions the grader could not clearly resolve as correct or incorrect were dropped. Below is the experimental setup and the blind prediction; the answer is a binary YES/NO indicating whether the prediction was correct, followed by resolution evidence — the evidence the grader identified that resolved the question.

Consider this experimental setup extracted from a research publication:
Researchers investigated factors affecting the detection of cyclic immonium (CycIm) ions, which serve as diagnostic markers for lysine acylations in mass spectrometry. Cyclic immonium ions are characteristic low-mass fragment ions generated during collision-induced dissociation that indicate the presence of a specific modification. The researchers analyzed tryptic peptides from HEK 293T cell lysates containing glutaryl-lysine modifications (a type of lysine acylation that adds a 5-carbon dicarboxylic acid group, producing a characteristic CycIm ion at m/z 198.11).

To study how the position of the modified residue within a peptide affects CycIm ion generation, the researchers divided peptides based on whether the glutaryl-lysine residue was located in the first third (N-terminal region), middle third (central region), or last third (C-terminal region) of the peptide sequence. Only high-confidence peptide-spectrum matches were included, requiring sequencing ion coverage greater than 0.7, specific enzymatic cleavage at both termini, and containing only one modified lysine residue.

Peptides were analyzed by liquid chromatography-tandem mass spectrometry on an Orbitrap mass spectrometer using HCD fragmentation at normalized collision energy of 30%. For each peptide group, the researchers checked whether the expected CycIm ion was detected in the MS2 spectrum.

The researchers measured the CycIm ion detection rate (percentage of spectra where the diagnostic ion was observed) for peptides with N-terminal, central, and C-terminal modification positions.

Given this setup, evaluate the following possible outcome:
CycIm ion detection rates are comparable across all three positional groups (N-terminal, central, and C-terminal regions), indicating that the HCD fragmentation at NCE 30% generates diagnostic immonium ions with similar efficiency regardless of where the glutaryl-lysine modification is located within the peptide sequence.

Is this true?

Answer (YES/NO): NO